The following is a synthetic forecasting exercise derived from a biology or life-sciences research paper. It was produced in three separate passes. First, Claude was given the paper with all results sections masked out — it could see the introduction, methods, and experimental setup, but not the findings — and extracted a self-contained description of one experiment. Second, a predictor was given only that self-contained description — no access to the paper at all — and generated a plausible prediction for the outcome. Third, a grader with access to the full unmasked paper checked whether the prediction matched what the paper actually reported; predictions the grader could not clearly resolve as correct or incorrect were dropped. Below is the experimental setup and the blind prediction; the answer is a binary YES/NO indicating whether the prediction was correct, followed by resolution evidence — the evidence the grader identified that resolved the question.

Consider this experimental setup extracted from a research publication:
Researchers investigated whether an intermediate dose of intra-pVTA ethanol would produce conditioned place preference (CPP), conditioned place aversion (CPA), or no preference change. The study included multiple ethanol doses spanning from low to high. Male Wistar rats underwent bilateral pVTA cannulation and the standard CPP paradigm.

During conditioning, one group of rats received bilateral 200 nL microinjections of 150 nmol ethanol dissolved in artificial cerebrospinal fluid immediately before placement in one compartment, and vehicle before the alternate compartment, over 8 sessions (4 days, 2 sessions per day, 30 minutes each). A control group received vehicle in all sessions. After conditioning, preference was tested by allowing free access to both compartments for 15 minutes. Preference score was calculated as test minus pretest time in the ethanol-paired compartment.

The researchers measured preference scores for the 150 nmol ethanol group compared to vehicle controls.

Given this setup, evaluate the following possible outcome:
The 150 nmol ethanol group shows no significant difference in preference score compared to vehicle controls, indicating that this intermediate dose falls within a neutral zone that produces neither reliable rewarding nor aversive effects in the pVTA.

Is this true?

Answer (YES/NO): NO